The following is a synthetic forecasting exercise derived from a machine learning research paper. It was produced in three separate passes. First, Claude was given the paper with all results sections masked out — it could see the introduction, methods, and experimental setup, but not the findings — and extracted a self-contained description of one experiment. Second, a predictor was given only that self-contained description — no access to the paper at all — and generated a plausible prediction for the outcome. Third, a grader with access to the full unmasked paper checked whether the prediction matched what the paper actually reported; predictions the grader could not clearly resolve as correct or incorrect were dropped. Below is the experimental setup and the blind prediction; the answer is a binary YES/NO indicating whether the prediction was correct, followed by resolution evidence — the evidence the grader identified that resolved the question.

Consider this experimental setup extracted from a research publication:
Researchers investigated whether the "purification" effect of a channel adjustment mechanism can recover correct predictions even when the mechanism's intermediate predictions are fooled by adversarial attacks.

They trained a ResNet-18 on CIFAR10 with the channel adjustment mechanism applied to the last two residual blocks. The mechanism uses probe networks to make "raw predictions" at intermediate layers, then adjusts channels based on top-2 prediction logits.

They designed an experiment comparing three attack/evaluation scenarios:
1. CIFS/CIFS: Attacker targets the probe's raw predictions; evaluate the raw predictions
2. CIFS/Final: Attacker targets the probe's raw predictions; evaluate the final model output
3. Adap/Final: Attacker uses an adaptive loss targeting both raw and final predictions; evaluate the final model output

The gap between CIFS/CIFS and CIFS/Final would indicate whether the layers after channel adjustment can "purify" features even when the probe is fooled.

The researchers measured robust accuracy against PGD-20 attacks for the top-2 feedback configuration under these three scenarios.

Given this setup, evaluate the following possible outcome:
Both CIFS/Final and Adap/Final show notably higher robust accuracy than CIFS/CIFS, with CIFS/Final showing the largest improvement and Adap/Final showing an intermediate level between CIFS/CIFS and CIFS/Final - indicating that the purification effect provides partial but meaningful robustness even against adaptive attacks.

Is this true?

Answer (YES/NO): YES